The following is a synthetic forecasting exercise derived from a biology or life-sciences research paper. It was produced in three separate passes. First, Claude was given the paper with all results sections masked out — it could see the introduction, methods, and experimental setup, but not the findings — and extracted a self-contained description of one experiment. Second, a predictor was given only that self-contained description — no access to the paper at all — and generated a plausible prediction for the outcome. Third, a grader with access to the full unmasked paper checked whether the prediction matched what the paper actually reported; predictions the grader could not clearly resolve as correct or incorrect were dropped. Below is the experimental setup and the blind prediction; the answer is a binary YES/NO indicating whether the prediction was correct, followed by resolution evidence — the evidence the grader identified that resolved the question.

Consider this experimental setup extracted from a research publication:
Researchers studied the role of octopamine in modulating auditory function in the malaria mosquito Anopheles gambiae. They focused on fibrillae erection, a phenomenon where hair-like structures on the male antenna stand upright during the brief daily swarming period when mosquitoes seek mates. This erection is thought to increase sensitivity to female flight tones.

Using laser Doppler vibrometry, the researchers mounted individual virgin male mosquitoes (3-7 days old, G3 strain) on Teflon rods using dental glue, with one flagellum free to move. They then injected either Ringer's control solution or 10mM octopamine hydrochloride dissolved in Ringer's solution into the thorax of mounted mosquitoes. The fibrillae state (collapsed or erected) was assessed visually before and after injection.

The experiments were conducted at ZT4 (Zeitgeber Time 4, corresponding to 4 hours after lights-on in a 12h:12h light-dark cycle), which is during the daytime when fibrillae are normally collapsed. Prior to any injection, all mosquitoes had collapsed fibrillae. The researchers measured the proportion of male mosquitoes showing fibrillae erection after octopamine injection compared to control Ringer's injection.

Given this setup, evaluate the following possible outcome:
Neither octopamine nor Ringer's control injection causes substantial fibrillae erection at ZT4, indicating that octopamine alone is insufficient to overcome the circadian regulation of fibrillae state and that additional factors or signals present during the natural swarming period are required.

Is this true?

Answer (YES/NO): NO